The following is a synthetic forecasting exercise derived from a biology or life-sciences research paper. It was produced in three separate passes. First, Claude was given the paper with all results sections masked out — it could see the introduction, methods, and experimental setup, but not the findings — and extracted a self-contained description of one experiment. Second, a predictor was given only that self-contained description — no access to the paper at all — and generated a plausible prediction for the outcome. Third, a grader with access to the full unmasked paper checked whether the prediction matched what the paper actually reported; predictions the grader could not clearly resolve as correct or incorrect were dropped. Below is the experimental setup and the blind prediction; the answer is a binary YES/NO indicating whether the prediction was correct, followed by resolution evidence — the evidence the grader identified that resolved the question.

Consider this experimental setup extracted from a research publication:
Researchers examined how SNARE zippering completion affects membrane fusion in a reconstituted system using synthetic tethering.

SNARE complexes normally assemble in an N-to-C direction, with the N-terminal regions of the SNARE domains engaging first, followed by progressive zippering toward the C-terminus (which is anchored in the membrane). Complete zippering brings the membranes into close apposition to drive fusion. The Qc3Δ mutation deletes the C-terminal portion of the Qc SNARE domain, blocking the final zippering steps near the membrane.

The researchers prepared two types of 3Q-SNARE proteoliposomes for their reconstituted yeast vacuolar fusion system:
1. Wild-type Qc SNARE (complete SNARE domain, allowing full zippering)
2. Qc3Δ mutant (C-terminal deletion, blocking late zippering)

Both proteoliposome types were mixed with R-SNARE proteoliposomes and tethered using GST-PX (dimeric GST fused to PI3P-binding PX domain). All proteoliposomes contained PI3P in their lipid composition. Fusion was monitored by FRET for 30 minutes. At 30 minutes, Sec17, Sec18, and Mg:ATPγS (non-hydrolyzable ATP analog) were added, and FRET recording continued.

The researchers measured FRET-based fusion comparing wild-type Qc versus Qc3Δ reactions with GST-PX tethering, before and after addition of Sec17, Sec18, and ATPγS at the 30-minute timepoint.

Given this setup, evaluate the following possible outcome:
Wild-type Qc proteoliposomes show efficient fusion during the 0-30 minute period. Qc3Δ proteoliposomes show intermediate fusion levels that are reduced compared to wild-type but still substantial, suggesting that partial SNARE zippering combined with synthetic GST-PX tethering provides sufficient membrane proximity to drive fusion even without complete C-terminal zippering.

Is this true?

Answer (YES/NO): NO